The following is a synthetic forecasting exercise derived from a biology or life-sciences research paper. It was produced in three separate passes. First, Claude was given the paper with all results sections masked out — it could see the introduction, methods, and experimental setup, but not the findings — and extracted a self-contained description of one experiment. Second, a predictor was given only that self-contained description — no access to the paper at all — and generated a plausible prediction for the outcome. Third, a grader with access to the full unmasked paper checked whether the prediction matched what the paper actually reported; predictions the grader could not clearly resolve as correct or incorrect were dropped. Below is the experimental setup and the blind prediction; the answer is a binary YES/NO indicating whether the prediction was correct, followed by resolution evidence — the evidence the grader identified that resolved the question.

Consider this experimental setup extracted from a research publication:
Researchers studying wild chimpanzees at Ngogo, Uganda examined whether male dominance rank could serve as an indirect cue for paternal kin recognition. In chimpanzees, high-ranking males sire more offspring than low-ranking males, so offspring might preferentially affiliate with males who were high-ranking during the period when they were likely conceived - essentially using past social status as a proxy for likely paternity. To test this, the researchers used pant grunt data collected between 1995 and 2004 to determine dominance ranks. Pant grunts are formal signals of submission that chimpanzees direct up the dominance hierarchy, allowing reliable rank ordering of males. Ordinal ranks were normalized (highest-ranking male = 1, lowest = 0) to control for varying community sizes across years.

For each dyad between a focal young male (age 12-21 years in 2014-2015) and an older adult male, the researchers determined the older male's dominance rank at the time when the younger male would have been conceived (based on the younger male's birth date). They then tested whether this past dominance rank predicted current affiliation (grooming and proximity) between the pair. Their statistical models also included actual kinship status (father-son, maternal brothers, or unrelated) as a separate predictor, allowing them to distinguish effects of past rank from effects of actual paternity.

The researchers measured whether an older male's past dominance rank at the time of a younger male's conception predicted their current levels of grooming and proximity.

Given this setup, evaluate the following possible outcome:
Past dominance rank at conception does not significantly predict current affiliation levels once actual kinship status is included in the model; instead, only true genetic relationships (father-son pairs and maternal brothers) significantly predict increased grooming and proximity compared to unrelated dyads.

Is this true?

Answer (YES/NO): NO